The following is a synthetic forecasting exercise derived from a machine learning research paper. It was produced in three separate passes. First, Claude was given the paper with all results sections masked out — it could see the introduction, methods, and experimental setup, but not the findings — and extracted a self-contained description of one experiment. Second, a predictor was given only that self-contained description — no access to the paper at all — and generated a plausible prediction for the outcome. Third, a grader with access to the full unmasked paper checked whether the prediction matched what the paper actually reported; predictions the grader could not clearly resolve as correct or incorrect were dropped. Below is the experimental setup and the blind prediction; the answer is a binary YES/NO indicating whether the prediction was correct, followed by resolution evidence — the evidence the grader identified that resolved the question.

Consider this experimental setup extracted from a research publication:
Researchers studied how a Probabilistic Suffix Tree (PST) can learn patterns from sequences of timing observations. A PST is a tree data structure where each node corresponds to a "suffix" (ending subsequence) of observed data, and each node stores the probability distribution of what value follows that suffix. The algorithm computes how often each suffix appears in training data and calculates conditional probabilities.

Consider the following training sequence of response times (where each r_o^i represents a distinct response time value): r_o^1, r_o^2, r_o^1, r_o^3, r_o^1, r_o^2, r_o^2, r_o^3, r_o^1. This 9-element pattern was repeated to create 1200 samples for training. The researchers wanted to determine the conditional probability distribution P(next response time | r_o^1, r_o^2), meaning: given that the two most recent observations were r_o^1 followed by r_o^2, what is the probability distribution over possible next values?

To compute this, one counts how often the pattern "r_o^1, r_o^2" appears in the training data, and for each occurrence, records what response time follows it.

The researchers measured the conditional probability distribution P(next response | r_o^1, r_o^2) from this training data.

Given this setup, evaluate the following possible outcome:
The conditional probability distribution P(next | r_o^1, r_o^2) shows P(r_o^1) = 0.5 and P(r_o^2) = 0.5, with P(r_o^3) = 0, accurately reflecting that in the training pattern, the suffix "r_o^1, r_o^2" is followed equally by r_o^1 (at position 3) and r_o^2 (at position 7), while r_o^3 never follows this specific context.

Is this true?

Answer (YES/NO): NO